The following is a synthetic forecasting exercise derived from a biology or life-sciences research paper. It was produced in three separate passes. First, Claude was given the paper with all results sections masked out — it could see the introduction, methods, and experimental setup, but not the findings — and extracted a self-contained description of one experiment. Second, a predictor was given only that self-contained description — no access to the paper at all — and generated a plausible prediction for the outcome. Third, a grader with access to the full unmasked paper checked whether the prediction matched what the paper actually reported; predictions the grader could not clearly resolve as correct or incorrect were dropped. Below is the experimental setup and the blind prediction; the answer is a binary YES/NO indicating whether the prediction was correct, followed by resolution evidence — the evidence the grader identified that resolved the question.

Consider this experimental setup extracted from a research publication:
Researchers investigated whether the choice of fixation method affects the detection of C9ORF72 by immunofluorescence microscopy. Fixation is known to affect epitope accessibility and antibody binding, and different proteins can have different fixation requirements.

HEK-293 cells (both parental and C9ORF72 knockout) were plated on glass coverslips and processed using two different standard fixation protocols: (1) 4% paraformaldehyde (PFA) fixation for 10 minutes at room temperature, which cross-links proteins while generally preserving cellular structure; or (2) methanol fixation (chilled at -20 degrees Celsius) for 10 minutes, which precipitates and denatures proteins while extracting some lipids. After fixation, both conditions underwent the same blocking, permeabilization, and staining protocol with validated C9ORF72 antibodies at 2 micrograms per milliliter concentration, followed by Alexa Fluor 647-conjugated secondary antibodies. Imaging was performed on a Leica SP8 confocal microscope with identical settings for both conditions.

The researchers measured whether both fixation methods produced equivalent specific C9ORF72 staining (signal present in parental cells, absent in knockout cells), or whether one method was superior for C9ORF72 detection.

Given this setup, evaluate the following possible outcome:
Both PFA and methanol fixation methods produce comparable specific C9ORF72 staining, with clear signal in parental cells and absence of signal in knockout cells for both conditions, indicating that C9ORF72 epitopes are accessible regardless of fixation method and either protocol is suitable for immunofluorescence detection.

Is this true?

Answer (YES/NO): NO